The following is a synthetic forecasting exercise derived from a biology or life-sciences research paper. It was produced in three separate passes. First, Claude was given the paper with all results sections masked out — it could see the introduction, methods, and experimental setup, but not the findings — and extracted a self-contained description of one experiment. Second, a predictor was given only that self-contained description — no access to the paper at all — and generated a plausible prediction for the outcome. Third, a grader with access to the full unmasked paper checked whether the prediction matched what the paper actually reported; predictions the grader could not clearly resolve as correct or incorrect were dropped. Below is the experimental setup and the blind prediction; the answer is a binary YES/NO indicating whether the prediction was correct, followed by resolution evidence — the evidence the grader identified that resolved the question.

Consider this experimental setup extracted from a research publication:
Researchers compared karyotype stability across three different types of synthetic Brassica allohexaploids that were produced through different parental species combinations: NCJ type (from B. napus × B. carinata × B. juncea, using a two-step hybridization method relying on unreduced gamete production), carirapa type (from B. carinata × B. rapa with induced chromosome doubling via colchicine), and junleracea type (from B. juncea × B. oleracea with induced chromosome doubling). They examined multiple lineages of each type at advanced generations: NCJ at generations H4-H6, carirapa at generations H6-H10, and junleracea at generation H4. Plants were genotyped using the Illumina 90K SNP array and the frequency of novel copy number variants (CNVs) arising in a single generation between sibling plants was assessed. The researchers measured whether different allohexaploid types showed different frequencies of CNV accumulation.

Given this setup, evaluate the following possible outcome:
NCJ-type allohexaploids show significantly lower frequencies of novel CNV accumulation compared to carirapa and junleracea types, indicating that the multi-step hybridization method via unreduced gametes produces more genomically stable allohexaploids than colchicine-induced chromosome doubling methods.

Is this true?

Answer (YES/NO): NO